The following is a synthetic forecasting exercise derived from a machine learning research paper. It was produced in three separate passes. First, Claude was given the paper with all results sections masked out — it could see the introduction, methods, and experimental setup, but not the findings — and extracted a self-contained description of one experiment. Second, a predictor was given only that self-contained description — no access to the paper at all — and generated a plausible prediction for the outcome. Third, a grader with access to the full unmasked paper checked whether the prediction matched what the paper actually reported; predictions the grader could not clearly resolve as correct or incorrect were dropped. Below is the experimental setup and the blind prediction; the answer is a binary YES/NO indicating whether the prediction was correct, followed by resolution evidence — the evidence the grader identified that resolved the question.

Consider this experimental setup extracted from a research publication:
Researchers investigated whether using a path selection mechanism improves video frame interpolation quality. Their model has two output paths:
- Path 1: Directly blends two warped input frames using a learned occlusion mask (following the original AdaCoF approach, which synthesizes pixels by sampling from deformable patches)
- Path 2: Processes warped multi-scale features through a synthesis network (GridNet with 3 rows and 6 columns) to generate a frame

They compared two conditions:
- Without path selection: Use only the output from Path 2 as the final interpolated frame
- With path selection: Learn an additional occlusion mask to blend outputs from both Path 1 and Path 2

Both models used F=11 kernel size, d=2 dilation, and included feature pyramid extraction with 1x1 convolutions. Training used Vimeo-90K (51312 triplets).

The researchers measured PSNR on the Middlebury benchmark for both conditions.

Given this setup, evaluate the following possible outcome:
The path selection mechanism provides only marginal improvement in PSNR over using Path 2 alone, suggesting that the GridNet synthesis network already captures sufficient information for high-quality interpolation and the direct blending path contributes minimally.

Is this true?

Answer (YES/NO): NO